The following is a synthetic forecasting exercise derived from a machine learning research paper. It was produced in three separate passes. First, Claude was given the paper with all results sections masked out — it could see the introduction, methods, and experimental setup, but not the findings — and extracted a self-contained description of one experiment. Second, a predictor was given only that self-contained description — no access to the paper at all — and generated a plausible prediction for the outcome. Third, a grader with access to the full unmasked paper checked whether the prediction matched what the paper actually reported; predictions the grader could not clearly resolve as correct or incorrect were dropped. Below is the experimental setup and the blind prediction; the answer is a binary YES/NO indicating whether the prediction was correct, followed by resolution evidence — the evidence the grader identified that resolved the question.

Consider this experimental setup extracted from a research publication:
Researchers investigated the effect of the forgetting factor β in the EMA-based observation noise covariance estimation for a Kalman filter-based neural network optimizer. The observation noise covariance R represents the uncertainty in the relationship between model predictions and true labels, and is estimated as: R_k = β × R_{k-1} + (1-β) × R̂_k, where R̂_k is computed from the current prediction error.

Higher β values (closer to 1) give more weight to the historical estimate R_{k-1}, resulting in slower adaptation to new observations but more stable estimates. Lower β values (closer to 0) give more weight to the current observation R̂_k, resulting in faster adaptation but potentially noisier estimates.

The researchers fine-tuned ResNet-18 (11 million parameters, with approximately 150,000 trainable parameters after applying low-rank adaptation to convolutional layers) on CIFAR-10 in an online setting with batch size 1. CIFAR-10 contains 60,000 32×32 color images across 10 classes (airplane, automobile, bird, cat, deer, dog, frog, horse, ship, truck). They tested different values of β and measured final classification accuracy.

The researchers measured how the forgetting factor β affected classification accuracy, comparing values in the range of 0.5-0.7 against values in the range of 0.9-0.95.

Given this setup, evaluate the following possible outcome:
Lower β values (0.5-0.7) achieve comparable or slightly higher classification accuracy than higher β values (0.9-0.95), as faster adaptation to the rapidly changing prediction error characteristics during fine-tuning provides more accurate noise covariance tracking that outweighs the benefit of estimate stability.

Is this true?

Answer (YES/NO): NO